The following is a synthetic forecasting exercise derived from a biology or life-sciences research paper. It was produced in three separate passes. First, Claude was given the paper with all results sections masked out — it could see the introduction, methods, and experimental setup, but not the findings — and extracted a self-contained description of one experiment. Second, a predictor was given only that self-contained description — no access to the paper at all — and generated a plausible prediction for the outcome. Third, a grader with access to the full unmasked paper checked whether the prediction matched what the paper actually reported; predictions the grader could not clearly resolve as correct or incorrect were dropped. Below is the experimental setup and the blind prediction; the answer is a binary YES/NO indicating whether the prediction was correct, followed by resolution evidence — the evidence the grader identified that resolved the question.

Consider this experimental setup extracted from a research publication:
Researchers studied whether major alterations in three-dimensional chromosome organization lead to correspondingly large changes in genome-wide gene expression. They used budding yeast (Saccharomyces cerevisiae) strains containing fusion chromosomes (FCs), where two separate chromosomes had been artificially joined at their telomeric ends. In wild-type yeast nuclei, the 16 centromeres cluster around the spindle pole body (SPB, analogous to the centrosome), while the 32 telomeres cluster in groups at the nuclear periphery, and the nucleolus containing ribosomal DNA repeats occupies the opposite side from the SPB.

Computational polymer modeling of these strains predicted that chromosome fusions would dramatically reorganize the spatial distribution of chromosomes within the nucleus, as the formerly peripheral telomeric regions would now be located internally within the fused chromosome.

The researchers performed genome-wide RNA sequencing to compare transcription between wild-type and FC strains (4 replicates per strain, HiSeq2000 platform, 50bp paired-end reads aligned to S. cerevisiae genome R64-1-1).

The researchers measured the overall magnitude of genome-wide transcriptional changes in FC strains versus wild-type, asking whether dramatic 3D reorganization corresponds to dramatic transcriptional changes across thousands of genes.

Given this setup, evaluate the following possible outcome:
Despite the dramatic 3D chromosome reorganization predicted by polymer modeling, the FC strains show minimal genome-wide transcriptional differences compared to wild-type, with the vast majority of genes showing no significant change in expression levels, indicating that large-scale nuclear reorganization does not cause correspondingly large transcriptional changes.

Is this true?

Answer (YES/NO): YES